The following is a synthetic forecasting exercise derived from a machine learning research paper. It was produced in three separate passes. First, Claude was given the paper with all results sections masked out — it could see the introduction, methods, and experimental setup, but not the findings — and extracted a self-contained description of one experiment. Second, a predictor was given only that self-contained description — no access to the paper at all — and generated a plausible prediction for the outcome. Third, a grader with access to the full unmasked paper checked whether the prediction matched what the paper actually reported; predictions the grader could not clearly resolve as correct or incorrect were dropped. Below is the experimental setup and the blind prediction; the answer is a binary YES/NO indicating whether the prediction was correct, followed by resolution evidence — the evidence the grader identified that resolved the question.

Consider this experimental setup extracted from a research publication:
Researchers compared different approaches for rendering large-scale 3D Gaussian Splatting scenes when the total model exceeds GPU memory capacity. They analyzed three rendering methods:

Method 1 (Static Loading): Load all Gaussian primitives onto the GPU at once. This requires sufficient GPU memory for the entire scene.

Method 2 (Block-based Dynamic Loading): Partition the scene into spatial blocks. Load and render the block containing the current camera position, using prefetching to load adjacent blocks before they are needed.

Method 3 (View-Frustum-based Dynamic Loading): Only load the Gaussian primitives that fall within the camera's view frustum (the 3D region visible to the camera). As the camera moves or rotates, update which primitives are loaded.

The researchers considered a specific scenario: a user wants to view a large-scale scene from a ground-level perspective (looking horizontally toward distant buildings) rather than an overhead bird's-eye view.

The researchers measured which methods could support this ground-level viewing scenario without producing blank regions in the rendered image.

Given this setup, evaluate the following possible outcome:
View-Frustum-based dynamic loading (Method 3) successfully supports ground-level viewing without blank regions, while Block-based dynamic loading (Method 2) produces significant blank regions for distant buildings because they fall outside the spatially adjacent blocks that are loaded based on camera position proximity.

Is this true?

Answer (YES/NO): YES